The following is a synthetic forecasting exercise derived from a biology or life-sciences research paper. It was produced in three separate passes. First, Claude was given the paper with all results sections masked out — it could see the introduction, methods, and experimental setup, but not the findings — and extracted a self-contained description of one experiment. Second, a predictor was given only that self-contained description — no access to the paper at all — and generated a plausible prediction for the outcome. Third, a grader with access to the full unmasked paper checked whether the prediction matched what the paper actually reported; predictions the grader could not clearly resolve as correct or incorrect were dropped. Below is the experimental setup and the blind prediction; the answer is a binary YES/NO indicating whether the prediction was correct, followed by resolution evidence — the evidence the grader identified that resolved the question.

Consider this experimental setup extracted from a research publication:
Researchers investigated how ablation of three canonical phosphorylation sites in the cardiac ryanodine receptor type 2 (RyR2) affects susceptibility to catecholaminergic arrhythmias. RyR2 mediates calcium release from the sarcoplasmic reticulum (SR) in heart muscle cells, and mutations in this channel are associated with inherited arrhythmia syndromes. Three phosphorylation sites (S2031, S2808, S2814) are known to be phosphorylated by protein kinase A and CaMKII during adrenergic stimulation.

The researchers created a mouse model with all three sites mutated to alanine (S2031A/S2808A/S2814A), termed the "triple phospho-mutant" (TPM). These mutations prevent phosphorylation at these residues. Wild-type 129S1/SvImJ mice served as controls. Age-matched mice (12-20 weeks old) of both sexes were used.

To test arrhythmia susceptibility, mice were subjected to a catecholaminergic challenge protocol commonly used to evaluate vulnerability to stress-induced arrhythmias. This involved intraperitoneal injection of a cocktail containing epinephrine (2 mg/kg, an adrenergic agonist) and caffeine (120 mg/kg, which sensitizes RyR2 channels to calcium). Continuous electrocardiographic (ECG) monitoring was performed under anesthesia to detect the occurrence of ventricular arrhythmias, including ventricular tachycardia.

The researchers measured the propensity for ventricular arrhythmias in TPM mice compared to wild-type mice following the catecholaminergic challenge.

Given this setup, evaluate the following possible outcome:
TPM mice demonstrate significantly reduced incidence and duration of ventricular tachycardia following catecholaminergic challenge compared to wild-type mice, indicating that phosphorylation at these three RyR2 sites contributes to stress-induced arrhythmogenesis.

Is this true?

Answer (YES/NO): NO